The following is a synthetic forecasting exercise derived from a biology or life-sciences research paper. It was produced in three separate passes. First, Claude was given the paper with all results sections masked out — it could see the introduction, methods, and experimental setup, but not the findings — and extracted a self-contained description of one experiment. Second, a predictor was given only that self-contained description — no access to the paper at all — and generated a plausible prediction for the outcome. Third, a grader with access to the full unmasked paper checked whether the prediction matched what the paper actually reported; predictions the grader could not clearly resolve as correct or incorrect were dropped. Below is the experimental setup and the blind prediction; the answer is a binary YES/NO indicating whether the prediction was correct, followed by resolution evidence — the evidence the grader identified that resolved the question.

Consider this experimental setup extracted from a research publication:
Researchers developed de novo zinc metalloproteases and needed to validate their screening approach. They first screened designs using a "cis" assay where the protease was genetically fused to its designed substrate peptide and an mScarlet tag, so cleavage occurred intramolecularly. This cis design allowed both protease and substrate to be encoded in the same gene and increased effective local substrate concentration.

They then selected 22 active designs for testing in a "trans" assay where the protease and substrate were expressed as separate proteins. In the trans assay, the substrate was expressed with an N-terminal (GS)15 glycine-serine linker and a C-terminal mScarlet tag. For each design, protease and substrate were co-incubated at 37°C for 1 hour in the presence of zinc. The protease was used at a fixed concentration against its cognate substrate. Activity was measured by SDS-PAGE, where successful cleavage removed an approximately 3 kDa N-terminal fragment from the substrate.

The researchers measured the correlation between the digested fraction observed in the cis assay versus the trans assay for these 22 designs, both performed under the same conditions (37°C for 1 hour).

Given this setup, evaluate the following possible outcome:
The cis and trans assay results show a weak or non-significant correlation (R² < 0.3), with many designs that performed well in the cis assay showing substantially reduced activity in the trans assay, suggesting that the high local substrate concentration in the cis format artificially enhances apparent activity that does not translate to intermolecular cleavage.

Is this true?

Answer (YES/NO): NO